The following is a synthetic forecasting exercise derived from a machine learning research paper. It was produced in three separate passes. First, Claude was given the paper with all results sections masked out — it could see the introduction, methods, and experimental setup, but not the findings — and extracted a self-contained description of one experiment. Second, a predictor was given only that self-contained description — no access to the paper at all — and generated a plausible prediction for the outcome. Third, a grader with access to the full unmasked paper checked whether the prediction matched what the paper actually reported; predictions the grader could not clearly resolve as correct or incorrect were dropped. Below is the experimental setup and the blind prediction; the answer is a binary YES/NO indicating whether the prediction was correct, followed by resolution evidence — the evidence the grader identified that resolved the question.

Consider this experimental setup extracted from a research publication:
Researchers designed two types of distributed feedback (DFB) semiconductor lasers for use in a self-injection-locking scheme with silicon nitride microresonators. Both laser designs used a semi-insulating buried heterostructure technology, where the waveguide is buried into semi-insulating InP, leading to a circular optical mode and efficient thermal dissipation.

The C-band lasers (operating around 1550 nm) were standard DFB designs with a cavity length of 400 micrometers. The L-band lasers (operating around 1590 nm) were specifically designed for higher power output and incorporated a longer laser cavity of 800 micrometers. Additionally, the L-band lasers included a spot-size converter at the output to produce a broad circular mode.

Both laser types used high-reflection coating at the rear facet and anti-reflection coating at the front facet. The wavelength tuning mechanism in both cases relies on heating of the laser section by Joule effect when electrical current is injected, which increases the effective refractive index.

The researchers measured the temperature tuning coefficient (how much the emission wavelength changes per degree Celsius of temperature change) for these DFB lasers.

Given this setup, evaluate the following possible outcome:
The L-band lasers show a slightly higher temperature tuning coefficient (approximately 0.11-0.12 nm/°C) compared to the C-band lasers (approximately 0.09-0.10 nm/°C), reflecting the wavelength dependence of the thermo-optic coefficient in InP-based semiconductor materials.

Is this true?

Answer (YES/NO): NO